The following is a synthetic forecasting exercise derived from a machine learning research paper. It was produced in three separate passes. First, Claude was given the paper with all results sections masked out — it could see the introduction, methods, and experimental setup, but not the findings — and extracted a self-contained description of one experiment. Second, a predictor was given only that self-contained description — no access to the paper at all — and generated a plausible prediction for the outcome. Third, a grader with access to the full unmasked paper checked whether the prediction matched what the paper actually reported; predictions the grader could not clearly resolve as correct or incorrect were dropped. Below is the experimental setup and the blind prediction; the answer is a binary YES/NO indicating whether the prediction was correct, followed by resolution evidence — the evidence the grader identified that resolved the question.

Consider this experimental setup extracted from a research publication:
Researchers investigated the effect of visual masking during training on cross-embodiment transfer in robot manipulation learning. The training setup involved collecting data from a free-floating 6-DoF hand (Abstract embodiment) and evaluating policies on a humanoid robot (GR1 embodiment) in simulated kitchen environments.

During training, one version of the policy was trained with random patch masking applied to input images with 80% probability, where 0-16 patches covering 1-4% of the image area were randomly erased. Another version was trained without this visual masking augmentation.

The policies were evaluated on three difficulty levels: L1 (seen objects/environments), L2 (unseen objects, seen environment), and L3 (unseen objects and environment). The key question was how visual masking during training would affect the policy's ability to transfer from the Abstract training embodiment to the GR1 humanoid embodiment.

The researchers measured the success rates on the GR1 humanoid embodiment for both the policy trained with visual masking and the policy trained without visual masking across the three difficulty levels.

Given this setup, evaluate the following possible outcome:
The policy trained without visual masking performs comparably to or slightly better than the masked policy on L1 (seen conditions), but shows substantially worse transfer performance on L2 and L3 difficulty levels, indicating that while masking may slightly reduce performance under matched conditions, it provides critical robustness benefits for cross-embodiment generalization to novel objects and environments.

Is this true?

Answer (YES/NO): NO